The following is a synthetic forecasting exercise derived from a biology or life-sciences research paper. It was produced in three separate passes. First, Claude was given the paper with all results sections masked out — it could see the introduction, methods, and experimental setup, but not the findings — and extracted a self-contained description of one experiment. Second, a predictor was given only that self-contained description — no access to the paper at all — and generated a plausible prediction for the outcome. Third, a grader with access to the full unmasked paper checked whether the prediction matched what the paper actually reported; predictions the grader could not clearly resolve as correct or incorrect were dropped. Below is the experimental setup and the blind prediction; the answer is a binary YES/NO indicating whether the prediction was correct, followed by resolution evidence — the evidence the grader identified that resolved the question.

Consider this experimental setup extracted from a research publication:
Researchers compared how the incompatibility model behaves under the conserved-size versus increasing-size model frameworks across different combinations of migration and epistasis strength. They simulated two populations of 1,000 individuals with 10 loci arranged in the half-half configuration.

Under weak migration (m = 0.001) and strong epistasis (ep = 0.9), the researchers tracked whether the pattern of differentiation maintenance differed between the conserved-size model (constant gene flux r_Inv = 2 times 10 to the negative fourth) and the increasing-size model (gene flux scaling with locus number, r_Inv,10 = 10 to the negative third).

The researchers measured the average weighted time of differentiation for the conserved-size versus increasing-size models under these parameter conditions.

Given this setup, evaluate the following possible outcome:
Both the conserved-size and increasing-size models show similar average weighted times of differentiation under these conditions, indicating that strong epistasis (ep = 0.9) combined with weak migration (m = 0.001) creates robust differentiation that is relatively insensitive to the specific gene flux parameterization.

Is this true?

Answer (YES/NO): YES